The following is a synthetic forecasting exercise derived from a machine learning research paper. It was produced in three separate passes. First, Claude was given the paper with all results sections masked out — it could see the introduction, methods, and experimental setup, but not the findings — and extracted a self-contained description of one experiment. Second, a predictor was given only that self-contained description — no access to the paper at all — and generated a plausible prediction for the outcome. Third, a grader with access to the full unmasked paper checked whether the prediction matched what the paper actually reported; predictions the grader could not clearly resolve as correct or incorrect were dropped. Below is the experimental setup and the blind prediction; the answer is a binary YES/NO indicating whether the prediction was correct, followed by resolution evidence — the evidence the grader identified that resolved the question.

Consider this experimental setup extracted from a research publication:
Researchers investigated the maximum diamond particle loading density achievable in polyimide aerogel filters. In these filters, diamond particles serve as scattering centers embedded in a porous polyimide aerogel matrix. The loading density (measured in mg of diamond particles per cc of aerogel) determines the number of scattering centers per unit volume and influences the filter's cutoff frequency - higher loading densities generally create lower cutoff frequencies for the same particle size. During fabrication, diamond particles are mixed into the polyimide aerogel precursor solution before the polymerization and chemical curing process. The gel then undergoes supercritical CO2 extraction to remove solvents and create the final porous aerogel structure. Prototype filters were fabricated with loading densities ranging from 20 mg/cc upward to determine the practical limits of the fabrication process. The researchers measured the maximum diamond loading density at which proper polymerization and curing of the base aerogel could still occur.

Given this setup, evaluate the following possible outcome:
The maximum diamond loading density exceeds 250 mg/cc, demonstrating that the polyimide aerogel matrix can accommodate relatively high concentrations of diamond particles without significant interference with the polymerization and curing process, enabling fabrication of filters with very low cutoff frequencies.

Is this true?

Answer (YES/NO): NO